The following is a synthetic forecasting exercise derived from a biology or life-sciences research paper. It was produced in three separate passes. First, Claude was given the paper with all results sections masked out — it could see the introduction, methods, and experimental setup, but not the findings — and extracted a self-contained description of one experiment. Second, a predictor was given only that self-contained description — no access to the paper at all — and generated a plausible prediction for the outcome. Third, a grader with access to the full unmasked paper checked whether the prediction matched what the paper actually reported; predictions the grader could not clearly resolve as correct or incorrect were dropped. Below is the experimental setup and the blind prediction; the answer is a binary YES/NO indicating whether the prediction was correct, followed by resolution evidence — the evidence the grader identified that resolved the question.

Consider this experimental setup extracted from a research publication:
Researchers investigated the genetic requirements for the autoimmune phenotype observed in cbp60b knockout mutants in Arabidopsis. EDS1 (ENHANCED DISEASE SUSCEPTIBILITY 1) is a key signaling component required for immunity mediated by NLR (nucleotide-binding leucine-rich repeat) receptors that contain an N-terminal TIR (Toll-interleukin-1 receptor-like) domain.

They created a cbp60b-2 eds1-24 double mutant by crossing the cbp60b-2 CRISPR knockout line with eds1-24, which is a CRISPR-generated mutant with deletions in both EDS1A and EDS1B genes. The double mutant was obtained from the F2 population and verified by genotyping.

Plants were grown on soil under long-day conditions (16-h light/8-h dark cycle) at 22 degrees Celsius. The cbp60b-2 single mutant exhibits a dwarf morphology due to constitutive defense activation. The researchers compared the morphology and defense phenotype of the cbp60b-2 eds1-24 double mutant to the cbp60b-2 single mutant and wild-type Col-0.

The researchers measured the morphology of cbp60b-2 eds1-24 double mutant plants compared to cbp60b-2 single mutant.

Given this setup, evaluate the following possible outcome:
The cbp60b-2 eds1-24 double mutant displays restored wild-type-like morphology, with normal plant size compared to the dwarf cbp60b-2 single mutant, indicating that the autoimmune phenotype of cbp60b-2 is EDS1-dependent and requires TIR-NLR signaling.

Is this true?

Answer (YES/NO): YES